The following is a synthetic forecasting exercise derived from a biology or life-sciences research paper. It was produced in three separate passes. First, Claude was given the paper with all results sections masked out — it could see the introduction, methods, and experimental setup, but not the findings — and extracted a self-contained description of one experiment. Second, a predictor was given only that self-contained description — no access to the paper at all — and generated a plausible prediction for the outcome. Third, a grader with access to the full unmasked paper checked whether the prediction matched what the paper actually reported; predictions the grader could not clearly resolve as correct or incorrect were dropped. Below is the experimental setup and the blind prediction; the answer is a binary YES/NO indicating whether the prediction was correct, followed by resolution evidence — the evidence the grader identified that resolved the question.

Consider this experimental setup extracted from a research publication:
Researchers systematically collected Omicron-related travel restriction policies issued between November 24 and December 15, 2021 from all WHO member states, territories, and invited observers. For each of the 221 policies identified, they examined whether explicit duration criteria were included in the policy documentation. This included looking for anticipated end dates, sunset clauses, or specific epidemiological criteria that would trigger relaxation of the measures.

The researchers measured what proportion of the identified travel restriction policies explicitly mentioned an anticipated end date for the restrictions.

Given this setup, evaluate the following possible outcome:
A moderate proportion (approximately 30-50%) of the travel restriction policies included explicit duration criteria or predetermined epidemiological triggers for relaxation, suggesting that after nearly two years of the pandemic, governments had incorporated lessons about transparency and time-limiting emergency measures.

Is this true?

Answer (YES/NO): NO